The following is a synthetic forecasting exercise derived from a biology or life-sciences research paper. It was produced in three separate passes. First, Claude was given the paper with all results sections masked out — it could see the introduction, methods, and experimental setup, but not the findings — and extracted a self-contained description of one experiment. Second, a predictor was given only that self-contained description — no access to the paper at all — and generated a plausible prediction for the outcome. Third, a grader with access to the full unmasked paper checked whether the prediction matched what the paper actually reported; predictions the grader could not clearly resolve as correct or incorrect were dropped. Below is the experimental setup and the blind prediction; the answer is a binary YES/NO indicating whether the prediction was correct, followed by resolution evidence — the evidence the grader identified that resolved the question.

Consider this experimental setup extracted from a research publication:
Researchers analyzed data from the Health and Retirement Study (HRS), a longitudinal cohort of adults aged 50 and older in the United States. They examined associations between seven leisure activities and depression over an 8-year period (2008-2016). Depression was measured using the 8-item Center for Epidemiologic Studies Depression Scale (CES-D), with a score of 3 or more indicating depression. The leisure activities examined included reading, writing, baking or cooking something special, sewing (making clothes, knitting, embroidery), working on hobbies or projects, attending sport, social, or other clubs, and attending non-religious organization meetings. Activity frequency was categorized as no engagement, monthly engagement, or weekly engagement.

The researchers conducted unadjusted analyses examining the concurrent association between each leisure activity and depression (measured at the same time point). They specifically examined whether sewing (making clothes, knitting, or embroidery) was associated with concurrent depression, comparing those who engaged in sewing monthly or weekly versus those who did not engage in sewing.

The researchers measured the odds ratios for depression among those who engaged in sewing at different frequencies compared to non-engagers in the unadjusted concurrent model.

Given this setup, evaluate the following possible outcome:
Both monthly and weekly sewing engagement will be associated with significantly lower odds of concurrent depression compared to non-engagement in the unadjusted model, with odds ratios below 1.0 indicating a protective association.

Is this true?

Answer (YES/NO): NO